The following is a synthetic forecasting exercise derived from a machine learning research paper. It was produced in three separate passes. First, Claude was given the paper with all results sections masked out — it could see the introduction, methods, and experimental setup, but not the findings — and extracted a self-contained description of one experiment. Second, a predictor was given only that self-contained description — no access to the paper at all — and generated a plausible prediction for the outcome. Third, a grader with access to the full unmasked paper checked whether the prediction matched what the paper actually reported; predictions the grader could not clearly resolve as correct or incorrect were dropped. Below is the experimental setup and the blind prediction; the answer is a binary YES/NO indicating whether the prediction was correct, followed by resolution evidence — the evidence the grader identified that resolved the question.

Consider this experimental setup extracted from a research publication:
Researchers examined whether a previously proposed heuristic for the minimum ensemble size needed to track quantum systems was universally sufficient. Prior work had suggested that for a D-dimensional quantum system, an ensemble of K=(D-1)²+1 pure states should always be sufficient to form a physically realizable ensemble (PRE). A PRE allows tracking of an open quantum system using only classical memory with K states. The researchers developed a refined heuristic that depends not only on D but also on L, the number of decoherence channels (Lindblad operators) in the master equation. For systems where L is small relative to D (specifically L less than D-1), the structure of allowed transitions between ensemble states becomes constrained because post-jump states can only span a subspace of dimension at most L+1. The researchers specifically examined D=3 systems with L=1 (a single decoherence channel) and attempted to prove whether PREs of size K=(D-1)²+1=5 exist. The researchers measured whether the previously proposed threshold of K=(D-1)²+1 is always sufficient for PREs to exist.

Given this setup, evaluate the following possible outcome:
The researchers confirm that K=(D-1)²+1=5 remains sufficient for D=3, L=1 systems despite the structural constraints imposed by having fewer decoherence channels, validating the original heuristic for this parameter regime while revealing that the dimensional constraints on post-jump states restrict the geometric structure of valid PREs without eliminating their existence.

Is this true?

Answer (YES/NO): NO